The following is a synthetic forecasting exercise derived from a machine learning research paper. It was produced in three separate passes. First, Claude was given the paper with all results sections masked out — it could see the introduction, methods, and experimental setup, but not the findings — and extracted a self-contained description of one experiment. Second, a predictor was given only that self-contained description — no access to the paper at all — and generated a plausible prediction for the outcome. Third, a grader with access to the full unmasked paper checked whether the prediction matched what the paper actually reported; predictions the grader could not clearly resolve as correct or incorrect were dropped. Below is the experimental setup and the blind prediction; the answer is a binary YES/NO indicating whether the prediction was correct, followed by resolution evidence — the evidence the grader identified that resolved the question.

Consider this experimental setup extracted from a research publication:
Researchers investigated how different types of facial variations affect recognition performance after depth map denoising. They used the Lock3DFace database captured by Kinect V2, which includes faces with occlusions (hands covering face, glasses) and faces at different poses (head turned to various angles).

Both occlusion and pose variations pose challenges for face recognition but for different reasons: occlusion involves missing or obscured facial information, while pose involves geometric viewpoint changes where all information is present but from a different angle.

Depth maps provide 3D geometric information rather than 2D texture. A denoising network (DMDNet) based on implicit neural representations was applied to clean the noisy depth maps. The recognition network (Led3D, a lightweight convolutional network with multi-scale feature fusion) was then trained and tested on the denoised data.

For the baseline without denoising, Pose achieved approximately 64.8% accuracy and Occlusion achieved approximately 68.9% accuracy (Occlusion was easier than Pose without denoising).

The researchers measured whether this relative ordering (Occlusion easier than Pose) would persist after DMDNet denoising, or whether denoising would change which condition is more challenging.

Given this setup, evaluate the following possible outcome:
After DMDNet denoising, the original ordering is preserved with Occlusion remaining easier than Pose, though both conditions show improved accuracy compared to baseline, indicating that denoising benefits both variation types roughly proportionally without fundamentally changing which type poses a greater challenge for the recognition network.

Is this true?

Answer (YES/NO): YES